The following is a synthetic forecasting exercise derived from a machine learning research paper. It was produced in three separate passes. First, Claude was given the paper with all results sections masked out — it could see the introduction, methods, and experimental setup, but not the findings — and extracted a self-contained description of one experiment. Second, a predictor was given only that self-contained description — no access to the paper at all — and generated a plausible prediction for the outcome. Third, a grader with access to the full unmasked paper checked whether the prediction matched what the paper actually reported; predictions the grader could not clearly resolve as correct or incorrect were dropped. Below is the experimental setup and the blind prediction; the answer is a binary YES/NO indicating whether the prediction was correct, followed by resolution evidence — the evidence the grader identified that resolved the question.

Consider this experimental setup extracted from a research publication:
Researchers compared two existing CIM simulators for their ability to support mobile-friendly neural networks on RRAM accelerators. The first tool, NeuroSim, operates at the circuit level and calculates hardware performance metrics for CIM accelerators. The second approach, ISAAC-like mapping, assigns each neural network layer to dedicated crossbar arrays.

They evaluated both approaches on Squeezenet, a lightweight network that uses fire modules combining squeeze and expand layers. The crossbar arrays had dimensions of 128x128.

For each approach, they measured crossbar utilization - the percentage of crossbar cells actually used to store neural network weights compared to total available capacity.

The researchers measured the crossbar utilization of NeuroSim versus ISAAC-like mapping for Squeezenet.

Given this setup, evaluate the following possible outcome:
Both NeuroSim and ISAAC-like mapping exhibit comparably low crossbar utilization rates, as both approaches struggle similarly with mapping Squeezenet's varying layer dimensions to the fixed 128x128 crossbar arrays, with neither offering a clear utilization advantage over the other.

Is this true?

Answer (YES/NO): NO